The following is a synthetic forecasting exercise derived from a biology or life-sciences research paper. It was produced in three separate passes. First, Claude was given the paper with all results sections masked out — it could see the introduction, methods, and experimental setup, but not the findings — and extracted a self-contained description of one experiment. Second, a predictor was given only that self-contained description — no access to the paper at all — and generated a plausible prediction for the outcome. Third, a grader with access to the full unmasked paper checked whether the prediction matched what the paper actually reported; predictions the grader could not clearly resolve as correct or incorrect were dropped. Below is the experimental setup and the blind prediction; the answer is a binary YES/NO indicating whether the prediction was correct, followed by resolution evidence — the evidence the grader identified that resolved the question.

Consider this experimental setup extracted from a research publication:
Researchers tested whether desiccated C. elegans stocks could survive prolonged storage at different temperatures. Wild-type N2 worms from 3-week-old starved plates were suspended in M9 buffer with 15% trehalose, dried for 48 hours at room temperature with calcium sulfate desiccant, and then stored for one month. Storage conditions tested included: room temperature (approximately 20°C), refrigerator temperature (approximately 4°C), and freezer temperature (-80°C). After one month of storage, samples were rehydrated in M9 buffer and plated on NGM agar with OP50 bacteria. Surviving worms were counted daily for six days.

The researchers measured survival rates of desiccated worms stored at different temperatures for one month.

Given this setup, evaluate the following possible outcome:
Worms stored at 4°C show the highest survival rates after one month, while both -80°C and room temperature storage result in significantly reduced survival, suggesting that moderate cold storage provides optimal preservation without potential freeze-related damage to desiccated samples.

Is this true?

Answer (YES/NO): NO